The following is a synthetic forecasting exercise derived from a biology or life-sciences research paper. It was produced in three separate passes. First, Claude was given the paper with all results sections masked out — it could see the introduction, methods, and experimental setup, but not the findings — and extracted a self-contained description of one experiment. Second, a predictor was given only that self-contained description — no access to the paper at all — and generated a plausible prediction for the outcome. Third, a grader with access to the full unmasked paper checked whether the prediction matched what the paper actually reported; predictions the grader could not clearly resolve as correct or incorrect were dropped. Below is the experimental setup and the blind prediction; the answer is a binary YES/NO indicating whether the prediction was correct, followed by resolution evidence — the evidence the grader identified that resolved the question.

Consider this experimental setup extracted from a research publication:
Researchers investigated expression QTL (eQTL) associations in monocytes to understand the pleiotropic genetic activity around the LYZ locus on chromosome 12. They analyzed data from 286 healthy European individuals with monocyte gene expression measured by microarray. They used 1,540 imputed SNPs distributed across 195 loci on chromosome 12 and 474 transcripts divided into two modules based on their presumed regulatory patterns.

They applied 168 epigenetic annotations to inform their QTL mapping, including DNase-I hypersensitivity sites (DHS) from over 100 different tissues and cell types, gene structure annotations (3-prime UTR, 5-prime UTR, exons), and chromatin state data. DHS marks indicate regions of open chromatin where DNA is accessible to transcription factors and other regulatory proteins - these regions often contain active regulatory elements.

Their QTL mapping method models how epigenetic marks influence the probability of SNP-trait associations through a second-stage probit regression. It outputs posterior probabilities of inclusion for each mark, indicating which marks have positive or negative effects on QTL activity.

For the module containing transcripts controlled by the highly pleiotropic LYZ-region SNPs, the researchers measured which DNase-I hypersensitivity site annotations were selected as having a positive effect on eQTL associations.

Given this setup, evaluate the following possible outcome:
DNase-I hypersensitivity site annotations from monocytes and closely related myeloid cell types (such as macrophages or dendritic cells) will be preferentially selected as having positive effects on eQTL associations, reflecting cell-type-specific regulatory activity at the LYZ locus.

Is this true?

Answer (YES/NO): NO